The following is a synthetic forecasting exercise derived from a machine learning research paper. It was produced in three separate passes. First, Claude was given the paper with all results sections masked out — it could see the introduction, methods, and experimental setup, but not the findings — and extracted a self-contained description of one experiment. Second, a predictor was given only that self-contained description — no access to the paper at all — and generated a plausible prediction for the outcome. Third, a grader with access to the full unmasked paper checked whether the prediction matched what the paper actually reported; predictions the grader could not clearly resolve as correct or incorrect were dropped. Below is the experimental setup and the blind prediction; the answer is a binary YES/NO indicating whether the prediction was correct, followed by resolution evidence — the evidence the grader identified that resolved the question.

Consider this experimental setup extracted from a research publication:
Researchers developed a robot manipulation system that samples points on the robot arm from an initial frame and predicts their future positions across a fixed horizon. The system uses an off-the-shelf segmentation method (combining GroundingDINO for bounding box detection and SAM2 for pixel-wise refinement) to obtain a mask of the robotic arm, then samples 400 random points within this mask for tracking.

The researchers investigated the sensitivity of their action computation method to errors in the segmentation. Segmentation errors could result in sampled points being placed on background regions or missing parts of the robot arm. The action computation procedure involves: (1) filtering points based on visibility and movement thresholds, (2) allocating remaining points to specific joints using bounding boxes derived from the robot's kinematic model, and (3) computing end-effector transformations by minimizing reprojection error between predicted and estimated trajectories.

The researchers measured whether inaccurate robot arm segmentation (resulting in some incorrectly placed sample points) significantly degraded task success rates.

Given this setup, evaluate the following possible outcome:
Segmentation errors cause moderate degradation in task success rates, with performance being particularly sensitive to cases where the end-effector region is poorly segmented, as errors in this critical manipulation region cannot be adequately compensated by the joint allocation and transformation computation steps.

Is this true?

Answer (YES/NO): NO